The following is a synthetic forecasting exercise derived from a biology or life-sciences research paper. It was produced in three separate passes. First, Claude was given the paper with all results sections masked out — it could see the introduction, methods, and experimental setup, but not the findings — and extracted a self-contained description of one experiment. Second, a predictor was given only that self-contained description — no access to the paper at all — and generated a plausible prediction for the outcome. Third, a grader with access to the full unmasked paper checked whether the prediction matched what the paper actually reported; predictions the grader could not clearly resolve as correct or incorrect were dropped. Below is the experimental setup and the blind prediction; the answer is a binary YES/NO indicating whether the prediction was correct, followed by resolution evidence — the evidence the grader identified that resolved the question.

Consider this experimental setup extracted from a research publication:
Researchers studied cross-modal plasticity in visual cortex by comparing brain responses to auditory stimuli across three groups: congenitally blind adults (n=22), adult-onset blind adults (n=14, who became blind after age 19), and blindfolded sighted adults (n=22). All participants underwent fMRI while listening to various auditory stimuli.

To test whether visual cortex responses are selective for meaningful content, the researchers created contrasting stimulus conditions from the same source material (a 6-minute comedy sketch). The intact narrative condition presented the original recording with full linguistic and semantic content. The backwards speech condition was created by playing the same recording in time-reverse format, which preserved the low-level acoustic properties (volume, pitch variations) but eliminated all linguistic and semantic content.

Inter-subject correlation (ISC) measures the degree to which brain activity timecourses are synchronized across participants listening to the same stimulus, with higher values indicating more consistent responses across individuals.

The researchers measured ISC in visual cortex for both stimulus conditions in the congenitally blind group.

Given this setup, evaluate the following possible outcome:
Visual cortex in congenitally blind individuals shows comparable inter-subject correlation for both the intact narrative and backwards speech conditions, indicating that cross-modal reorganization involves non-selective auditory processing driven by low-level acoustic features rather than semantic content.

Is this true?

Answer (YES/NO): NO